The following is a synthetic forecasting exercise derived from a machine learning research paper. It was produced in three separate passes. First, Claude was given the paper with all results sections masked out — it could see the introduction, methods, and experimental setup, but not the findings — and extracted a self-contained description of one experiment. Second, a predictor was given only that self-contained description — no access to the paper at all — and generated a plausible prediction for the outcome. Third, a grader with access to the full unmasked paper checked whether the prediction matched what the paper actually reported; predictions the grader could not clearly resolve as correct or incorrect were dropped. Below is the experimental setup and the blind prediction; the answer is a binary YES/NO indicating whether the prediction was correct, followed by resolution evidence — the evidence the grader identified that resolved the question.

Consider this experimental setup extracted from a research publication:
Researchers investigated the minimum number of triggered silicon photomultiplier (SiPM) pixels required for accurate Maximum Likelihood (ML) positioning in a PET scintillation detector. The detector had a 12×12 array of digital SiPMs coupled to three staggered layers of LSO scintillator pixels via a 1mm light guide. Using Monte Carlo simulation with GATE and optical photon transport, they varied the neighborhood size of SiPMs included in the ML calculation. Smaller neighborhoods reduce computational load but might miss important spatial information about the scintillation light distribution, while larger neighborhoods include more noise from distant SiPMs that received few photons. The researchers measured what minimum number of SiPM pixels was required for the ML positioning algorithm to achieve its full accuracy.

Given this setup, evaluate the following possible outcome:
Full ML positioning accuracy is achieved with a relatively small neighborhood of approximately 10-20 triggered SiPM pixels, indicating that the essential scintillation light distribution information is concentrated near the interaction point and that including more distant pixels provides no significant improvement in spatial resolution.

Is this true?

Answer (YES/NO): NO